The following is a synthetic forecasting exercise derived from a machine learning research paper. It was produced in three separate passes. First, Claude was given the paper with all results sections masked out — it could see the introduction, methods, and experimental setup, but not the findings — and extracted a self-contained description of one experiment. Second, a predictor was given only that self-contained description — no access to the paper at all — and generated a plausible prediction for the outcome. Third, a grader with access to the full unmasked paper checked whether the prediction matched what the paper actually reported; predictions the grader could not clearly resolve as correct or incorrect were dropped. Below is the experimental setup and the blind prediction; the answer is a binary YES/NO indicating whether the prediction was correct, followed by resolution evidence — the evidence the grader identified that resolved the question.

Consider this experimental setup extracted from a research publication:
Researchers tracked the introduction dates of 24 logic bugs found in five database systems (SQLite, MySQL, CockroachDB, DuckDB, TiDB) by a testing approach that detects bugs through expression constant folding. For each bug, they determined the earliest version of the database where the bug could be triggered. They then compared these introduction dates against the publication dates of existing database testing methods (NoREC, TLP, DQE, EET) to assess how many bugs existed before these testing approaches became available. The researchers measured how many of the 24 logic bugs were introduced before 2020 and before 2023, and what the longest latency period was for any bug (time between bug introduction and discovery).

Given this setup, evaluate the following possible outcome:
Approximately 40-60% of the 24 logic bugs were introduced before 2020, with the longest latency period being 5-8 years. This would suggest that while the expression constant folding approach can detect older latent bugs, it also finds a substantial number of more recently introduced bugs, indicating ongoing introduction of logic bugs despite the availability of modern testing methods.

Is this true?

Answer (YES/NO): NO